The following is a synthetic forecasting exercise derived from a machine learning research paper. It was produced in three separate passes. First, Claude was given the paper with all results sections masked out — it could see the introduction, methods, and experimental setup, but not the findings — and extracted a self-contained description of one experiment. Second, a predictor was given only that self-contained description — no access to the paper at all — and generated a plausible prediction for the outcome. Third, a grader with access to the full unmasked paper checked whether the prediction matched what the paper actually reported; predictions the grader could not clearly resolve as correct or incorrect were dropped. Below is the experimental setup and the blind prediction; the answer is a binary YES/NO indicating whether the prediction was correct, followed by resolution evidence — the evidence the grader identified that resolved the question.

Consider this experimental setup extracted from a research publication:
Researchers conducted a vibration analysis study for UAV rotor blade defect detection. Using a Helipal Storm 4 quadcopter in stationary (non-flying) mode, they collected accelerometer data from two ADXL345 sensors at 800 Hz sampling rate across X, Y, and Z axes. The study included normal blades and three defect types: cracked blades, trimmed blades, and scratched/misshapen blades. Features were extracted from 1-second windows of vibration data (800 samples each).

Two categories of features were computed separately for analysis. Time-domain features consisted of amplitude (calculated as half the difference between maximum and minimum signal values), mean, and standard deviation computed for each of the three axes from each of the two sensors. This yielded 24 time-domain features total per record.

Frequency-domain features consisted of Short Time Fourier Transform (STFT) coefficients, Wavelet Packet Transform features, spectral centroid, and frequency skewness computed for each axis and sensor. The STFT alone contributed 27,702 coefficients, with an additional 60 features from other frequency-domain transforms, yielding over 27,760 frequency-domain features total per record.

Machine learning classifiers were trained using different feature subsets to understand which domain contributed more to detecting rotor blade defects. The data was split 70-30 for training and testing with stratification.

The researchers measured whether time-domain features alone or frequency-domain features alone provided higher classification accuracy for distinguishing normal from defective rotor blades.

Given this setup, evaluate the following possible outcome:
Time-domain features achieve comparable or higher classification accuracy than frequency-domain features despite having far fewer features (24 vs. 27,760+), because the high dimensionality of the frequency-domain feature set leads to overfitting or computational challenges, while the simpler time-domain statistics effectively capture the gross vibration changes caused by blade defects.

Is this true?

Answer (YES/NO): NO